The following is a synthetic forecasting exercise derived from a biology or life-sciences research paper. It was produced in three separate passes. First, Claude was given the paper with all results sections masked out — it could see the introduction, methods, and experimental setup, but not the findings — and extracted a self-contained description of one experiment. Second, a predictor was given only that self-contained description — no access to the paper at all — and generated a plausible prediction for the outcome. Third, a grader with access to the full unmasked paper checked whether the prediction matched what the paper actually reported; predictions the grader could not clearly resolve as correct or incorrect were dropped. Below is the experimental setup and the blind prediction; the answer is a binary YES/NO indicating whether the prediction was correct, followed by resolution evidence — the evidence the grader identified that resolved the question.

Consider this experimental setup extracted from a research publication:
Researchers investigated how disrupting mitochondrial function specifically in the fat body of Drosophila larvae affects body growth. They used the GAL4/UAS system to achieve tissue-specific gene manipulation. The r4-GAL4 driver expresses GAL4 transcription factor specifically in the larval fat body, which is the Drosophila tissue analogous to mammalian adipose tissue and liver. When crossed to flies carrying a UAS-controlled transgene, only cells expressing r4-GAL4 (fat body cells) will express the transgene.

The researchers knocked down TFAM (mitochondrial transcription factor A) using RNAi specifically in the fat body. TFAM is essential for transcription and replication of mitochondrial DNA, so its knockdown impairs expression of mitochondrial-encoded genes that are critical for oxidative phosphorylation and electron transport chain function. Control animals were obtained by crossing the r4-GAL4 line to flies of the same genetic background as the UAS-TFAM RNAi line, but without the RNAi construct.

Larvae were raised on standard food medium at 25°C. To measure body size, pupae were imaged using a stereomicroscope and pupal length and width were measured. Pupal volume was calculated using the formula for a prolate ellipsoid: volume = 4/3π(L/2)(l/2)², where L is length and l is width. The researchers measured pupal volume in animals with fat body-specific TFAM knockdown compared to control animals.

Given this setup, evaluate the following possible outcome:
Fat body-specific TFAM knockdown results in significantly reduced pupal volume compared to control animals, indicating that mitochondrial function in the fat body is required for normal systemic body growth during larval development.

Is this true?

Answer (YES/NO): NO